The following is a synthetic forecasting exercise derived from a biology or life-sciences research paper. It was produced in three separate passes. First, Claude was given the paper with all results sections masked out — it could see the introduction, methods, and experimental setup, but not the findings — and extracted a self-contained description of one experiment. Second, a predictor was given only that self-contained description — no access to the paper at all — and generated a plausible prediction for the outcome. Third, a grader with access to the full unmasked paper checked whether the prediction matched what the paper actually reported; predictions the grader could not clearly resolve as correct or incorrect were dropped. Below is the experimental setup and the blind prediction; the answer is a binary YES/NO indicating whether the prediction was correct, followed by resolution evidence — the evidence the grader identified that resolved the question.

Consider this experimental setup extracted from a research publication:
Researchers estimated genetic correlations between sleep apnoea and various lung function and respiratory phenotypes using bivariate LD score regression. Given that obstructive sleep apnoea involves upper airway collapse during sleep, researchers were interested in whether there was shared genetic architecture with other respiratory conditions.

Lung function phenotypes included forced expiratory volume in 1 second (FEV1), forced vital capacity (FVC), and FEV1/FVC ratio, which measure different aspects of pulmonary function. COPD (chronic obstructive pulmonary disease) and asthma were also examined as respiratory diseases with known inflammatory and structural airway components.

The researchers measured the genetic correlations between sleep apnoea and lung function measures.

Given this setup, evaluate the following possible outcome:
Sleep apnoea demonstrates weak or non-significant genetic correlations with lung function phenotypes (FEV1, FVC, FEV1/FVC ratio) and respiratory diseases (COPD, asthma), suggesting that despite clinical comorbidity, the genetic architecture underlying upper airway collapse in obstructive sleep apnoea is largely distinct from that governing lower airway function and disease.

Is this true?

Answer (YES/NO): NO